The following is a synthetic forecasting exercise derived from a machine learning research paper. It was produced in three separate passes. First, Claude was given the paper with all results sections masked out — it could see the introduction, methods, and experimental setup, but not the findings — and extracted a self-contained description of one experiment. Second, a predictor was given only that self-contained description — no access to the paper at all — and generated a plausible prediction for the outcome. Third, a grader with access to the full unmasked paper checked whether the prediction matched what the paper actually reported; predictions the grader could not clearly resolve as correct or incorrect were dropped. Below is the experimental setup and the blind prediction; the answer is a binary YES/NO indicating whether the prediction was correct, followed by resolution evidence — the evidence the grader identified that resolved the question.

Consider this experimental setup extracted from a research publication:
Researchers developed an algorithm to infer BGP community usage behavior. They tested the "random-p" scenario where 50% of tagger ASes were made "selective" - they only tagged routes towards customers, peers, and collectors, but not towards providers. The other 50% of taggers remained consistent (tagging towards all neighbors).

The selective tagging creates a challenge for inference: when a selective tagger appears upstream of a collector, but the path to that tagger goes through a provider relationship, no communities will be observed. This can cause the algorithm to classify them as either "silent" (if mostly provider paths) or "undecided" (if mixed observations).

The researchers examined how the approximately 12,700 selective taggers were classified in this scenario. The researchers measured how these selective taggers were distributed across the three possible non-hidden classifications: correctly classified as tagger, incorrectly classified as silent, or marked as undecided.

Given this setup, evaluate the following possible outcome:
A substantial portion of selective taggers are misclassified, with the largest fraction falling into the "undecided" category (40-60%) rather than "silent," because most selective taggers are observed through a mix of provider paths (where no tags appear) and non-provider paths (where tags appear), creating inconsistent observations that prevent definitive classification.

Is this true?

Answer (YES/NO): NO